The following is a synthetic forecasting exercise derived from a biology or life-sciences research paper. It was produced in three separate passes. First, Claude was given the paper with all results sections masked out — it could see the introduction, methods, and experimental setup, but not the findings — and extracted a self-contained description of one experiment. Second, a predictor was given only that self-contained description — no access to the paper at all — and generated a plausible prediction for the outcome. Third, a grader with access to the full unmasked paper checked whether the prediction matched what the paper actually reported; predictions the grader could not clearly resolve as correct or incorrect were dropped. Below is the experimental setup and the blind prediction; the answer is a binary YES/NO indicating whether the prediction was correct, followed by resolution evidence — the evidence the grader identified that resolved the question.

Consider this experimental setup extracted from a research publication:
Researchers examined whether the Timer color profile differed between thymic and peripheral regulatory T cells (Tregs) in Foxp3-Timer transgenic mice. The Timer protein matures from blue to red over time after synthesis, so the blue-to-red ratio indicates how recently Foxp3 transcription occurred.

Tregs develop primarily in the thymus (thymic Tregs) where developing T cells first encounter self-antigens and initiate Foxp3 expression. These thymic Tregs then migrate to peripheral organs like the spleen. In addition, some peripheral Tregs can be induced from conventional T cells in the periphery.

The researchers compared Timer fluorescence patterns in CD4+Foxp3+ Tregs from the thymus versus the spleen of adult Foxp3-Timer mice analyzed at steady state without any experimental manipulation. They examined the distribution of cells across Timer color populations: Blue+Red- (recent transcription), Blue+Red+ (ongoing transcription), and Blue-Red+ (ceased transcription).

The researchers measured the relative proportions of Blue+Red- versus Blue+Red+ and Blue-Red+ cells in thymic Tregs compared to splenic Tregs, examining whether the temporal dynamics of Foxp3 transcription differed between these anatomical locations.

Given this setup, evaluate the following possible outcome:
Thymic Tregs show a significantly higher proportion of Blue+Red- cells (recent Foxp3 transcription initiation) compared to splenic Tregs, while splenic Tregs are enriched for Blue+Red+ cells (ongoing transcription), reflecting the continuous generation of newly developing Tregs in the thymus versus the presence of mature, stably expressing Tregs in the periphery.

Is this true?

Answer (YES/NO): YES